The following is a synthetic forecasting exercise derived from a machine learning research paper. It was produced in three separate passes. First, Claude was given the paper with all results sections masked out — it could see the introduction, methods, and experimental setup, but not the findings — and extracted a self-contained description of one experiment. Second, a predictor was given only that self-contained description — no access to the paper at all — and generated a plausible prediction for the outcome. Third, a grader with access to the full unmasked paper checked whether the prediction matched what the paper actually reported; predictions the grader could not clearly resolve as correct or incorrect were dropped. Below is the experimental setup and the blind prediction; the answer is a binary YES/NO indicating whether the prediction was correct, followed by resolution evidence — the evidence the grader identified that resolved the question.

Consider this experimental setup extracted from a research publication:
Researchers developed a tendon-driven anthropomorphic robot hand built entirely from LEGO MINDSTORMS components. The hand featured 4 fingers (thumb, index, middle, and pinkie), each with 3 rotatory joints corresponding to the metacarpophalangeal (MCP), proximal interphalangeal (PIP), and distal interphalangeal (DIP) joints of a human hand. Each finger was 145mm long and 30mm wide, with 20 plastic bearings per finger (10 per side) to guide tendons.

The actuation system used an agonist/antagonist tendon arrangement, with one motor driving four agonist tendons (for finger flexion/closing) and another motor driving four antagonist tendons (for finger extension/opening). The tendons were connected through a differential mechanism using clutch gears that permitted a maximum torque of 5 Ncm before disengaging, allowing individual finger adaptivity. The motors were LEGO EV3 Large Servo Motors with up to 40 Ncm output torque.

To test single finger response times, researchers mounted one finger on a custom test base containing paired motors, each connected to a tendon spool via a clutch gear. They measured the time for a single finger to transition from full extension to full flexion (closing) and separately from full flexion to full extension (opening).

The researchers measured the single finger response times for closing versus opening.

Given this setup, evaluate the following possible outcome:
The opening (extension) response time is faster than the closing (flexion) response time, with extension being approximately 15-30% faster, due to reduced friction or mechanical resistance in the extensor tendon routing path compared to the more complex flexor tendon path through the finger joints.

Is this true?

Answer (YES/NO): NO